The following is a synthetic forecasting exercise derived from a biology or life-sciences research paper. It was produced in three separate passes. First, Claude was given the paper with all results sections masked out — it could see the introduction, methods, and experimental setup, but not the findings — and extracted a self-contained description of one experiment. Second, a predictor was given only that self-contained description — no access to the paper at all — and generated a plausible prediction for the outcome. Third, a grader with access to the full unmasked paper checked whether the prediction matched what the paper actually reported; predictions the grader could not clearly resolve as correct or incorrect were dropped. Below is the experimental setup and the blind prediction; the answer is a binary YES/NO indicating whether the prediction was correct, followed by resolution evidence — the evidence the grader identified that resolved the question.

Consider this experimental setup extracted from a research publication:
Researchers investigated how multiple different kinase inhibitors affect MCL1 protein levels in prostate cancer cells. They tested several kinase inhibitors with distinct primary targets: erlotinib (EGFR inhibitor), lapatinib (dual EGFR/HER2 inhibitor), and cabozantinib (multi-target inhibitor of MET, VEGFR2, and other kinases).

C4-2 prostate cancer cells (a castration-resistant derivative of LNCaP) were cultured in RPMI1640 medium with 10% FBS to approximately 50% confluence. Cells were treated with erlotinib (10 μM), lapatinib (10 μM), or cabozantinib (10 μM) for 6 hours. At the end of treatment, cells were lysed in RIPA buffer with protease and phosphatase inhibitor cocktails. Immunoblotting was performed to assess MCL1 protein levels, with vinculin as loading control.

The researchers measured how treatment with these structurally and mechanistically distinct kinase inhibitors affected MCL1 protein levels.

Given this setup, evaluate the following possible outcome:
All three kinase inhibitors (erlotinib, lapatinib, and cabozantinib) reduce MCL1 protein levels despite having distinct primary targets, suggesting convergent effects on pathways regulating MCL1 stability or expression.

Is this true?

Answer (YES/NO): YES